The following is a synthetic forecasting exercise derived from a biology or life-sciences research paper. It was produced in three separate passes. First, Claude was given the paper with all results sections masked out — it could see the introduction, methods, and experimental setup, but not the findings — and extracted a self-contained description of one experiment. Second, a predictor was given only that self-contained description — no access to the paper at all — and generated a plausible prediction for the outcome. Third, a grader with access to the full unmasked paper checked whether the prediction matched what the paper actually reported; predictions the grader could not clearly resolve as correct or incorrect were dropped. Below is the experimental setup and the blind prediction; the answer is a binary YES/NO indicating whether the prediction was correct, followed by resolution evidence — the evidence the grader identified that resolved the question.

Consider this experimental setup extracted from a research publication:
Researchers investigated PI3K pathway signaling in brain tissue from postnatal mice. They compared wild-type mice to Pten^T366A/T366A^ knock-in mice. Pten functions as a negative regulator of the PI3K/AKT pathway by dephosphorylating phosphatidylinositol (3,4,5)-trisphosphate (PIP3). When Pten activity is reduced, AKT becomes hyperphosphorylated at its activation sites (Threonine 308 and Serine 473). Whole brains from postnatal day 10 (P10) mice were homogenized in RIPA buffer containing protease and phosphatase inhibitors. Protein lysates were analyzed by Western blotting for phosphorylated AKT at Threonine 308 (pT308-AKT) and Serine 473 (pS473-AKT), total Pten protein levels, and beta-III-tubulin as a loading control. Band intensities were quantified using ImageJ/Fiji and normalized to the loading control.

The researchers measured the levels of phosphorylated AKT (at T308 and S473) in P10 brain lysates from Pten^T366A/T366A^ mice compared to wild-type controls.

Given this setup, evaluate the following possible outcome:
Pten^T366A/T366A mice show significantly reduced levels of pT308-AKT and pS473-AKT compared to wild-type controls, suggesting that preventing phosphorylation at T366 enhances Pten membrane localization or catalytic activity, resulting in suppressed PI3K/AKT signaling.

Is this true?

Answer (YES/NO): NO